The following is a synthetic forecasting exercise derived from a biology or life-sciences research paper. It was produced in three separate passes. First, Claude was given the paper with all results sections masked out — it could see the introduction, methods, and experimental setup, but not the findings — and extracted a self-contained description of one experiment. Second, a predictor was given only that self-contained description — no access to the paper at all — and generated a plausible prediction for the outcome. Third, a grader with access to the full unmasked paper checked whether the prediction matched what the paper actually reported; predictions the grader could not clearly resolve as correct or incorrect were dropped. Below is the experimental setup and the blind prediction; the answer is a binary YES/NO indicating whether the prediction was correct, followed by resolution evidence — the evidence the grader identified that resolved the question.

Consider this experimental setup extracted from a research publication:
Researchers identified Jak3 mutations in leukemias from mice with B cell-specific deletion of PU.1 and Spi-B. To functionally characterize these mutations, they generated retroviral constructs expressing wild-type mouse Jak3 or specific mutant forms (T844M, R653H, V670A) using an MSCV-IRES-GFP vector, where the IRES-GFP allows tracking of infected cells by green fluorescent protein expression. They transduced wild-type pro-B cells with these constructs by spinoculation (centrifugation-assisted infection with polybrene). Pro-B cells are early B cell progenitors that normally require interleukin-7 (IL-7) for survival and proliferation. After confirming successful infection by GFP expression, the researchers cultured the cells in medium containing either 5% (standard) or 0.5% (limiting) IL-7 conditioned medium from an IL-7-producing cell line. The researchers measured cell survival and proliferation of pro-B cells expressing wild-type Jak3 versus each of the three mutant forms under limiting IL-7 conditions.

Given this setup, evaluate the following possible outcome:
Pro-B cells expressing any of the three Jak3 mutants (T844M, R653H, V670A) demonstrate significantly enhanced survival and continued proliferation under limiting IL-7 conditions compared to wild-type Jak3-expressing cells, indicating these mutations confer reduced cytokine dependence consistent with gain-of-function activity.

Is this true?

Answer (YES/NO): YES